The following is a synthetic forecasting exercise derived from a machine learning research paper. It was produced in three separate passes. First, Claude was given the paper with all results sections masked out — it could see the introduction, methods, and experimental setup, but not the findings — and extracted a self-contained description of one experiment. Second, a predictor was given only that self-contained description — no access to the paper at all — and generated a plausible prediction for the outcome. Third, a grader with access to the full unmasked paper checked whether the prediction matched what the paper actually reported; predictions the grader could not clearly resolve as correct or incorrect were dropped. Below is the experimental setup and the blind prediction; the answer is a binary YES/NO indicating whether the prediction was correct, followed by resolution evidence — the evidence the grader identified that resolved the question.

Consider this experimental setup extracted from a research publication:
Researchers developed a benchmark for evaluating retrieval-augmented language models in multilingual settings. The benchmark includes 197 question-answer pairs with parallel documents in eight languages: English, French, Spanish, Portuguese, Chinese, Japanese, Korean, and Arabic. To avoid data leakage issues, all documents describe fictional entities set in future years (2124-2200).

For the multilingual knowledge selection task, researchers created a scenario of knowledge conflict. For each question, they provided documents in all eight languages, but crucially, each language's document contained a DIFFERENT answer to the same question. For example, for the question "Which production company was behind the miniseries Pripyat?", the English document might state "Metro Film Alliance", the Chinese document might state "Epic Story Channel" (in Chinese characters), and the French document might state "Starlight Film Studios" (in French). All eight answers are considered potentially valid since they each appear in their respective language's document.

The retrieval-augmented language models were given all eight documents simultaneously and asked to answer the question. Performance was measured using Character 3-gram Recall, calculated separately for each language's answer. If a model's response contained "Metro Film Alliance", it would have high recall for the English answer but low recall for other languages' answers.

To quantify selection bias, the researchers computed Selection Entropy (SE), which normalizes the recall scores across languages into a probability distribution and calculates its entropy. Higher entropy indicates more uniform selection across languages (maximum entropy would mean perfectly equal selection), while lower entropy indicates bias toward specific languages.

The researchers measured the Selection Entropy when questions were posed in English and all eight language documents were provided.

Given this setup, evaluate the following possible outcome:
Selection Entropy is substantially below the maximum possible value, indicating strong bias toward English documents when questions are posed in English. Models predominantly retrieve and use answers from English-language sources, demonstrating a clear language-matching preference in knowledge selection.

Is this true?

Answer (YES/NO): YES